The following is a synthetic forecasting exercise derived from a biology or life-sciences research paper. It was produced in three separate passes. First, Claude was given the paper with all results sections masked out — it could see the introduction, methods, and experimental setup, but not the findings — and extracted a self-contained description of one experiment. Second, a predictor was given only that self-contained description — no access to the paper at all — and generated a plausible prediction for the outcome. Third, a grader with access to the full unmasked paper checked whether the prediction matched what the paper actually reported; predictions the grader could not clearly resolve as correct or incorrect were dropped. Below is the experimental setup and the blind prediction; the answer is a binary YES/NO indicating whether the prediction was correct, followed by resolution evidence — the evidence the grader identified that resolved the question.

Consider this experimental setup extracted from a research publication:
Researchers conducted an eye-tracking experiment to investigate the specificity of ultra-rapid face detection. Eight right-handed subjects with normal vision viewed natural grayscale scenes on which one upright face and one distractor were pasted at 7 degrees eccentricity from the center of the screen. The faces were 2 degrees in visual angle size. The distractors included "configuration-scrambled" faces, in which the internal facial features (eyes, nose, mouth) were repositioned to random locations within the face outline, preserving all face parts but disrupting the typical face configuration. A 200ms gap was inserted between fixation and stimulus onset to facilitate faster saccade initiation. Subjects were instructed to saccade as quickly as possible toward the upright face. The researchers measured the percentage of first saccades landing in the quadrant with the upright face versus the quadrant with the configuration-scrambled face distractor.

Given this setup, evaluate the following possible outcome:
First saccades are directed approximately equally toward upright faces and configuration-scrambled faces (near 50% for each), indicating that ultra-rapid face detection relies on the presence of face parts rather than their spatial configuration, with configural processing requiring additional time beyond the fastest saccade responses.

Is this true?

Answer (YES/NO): YES